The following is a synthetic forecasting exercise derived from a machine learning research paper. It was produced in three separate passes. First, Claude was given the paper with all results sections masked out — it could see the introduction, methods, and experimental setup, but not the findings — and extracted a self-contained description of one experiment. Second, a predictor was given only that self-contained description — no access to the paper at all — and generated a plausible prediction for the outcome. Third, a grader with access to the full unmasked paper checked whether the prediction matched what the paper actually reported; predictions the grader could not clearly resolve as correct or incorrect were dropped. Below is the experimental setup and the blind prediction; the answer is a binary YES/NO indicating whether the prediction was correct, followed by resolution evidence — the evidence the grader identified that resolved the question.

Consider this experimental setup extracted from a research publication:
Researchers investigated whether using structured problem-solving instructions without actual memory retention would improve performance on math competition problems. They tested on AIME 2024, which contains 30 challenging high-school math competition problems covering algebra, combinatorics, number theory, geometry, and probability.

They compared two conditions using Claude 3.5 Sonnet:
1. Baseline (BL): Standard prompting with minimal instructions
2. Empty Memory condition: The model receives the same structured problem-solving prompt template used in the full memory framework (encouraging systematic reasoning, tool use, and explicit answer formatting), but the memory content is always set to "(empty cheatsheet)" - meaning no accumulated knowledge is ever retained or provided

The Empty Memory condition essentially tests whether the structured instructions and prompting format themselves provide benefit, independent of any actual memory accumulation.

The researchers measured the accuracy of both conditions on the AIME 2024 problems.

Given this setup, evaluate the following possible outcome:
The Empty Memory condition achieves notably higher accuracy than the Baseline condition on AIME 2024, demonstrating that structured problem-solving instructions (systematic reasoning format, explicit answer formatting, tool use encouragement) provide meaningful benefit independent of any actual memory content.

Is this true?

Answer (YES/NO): YES